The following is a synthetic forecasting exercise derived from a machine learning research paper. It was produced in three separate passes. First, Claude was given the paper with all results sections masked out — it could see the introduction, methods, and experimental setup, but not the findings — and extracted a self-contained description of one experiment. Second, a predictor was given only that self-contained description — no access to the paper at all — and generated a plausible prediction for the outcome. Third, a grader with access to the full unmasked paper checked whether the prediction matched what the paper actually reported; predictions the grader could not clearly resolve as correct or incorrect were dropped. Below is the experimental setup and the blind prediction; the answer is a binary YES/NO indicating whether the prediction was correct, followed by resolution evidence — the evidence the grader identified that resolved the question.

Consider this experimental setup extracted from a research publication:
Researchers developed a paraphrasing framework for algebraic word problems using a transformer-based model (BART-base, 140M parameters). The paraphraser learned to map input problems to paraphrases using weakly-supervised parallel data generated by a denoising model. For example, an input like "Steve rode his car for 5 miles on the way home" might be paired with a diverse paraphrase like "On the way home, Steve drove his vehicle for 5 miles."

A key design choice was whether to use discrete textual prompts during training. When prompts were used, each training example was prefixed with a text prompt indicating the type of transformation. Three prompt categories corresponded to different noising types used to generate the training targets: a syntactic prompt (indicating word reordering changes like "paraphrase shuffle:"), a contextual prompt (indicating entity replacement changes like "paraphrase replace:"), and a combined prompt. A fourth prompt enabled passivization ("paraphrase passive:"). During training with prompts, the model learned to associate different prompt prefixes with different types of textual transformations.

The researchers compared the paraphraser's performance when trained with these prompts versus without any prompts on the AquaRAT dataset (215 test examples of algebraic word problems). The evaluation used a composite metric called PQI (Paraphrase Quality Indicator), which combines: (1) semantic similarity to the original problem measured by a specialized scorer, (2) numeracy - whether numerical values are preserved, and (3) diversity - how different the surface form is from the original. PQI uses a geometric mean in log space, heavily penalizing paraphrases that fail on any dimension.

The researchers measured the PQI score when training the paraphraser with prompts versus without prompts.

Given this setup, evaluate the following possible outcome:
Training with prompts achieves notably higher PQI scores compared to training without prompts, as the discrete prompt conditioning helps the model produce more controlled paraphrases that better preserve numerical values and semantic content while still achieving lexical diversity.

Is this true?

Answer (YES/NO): YES